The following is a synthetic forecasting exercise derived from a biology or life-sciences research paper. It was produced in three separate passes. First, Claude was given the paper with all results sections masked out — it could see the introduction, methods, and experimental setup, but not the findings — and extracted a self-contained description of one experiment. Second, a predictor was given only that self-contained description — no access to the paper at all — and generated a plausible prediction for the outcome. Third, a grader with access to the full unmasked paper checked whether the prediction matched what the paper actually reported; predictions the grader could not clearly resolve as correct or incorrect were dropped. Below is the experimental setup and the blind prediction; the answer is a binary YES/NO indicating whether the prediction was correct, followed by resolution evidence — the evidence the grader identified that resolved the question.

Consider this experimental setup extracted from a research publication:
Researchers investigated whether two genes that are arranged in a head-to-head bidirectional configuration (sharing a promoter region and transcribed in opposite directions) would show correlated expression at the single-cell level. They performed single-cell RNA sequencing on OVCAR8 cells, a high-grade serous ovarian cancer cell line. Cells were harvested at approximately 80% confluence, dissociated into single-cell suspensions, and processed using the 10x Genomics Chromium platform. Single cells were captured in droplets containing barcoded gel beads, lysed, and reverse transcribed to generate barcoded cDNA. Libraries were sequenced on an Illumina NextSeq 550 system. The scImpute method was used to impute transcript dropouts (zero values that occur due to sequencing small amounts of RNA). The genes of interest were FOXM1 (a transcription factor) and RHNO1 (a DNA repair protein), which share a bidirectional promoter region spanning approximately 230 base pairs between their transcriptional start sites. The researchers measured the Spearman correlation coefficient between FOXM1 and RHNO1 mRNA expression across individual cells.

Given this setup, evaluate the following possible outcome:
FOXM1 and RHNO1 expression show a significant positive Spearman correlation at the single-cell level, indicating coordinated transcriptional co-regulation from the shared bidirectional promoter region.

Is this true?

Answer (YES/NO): YES